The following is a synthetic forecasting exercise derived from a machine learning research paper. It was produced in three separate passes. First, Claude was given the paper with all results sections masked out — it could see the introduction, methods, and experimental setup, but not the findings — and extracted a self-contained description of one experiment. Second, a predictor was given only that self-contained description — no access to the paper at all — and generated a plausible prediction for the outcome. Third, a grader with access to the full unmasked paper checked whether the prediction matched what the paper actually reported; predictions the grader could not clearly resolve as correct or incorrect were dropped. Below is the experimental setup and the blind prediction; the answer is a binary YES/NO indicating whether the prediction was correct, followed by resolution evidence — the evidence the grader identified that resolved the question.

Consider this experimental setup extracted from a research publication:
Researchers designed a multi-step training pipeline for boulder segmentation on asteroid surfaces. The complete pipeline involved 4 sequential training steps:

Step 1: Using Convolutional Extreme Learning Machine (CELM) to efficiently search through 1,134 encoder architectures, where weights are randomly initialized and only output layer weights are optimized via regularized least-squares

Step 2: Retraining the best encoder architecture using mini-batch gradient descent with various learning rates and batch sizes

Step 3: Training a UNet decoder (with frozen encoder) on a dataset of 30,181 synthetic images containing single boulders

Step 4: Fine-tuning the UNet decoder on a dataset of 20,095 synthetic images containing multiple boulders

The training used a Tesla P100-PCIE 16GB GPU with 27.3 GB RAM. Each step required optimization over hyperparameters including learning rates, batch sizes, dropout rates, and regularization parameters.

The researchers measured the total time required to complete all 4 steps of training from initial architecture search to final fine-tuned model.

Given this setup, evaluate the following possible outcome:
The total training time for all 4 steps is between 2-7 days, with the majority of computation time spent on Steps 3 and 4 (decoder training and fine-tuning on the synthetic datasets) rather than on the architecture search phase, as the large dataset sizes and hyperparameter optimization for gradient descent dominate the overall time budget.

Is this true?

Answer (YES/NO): NO